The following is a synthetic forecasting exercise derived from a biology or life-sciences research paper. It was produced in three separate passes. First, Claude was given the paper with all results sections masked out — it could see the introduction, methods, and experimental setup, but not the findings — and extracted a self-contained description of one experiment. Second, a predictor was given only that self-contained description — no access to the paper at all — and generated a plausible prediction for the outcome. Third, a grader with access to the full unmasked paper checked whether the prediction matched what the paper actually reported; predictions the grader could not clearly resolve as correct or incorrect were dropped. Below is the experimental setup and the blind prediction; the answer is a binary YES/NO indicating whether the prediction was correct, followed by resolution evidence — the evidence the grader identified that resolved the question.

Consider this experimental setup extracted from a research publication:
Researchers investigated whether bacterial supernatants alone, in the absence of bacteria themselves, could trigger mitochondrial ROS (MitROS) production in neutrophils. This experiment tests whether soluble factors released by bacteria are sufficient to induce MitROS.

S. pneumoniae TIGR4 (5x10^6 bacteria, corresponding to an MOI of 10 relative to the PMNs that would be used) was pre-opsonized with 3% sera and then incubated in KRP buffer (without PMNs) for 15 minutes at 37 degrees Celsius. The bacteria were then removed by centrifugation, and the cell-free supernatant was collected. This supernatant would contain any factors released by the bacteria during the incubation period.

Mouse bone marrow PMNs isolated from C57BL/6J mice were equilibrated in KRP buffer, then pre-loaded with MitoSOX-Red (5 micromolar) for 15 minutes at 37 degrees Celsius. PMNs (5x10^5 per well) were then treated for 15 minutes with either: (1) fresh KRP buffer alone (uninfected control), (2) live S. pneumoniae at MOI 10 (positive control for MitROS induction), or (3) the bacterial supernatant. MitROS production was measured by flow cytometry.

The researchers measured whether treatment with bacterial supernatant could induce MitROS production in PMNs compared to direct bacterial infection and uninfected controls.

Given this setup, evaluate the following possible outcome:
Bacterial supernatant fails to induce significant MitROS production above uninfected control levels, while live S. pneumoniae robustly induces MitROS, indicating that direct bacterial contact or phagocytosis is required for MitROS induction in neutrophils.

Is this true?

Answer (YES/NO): NO